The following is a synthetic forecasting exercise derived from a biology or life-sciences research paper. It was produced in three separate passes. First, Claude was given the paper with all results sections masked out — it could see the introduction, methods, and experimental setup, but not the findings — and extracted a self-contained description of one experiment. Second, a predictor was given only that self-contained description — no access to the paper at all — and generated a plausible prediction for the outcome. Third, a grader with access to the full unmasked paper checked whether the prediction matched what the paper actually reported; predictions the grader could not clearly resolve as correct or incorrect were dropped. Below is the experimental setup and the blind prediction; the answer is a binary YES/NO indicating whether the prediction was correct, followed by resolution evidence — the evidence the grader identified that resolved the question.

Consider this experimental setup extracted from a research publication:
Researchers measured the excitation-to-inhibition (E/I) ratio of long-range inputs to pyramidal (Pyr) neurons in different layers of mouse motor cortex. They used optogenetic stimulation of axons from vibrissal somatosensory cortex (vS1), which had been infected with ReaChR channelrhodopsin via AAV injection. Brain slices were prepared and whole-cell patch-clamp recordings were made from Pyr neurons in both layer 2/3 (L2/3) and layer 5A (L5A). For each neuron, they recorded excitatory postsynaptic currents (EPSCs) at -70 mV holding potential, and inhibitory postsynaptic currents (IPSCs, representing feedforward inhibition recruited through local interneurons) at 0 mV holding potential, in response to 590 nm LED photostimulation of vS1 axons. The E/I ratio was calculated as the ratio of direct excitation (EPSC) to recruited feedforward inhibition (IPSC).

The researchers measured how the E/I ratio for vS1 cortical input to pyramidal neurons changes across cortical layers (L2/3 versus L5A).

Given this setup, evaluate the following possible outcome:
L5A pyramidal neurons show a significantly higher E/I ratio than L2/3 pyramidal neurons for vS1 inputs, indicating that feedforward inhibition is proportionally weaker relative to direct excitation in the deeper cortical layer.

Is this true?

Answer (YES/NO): YES